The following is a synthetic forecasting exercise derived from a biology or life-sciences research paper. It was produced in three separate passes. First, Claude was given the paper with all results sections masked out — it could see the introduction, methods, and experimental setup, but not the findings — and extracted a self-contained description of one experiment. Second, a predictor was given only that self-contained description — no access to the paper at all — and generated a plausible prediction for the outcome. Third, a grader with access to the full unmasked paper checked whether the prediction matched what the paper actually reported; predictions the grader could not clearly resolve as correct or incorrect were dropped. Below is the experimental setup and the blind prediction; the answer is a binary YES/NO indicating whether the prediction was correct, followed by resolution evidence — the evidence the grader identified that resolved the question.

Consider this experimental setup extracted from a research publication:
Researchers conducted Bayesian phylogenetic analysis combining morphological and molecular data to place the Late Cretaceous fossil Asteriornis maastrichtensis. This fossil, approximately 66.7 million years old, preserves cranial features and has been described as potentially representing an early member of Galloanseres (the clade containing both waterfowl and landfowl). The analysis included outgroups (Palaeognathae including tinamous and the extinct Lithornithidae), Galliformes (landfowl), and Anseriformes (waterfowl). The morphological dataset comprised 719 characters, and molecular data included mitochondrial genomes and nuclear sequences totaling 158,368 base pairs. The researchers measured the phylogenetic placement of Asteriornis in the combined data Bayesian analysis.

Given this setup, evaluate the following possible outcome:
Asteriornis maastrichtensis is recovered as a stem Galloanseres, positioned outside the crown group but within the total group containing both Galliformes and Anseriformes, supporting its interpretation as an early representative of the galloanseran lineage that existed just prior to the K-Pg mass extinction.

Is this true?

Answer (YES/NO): NO